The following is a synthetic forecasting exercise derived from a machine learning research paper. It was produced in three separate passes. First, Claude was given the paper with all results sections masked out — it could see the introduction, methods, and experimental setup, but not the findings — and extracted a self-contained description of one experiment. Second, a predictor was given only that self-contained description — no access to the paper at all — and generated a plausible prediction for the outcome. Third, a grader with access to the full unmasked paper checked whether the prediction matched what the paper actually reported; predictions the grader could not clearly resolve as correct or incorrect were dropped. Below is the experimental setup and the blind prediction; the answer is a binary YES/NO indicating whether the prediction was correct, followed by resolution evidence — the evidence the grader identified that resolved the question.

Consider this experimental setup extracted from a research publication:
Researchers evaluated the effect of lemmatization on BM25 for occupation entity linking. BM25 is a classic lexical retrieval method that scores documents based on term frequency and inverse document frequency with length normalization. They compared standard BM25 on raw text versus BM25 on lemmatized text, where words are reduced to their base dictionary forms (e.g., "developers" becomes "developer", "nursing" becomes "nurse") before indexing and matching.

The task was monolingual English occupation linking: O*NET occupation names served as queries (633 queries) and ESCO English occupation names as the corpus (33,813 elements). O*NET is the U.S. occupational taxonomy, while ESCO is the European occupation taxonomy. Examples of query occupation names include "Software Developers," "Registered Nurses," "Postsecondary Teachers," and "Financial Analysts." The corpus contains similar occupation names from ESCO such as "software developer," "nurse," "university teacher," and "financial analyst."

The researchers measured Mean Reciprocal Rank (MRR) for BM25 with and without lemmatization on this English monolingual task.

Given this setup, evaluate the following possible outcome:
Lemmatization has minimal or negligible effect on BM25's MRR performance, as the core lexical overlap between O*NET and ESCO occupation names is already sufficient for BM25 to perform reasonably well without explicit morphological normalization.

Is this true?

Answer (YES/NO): NO